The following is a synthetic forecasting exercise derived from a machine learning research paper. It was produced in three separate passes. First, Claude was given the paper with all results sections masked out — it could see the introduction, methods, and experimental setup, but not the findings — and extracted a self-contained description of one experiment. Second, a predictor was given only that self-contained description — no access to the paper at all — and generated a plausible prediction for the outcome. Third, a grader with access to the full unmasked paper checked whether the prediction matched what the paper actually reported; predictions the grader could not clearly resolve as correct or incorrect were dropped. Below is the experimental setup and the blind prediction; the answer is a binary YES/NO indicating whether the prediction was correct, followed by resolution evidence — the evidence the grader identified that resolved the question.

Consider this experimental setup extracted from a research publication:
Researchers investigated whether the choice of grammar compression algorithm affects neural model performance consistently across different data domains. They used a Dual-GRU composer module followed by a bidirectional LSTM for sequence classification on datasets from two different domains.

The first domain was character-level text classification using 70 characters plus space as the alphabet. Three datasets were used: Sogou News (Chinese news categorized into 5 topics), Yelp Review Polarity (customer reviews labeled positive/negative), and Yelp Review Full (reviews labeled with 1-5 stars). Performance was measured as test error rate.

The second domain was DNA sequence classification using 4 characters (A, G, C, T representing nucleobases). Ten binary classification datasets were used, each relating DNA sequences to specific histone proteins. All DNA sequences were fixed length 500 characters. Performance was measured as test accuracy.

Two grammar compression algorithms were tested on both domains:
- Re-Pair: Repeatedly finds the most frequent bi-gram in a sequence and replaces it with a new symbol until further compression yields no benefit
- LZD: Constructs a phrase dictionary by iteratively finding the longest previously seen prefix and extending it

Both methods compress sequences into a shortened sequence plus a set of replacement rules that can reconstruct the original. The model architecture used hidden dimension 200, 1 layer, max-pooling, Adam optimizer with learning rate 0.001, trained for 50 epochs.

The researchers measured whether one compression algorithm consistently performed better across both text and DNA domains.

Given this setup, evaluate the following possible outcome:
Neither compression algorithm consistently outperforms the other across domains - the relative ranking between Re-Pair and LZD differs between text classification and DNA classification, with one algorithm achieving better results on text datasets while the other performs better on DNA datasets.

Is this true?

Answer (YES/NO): NO